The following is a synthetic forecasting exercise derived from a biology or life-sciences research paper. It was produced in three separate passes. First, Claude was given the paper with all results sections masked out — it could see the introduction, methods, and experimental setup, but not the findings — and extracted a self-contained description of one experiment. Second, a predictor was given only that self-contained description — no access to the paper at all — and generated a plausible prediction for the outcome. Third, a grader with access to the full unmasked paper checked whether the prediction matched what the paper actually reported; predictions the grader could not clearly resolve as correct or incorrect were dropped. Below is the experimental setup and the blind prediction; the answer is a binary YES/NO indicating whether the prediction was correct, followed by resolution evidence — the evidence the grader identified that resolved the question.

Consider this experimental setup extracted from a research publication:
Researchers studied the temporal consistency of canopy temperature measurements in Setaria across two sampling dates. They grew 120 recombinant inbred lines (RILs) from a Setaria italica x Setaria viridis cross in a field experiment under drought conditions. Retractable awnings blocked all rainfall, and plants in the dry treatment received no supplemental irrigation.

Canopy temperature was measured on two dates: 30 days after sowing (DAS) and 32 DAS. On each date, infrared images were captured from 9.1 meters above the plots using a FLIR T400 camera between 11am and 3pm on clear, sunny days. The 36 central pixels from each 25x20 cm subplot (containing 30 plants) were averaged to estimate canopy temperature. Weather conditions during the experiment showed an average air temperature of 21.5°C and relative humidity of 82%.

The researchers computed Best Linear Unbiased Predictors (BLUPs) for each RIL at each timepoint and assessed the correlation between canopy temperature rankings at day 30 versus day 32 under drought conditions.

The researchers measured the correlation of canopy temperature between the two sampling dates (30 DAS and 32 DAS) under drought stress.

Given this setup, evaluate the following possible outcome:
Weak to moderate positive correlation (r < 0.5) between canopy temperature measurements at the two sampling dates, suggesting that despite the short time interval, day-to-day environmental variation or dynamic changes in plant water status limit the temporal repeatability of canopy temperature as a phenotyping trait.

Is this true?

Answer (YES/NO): NO